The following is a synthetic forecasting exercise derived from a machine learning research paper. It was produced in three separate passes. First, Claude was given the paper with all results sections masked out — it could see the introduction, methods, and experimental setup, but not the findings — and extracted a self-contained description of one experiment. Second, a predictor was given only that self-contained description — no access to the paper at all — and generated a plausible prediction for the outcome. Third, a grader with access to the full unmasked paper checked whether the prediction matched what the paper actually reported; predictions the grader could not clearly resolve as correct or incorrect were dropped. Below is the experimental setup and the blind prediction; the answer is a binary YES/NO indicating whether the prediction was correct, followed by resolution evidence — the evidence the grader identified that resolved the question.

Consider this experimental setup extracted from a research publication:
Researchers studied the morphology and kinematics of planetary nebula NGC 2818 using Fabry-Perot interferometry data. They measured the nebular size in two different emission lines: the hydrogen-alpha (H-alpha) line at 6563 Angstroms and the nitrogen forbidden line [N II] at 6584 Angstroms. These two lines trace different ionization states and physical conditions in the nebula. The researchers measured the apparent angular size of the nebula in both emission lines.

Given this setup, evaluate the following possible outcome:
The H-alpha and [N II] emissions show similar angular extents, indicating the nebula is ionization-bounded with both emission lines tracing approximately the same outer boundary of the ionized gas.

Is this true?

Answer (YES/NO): NO